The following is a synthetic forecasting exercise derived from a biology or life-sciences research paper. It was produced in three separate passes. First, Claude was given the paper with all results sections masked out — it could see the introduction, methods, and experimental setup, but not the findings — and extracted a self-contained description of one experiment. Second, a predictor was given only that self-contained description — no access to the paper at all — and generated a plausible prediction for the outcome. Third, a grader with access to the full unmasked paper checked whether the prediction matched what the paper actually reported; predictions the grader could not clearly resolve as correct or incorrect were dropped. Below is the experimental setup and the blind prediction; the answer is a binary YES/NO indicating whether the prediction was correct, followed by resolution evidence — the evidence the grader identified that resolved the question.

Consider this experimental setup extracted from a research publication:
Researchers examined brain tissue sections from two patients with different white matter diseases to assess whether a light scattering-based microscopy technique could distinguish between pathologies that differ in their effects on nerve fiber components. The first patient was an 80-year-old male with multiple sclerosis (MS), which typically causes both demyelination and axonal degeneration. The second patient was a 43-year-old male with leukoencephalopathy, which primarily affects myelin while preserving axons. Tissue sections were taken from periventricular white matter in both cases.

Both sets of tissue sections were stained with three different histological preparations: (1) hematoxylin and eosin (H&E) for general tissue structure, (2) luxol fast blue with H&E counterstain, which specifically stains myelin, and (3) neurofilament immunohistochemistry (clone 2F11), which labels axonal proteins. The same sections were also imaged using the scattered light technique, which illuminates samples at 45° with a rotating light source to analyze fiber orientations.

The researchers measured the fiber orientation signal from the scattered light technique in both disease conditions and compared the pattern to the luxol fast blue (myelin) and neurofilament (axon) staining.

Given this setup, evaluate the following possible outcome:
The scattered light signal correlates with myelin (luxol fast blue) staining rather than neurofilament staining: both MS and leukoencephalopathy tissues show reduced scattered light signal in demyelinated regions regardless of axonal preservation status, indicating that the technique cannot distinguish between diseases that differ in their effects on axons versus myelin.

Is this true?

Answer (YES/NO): NO